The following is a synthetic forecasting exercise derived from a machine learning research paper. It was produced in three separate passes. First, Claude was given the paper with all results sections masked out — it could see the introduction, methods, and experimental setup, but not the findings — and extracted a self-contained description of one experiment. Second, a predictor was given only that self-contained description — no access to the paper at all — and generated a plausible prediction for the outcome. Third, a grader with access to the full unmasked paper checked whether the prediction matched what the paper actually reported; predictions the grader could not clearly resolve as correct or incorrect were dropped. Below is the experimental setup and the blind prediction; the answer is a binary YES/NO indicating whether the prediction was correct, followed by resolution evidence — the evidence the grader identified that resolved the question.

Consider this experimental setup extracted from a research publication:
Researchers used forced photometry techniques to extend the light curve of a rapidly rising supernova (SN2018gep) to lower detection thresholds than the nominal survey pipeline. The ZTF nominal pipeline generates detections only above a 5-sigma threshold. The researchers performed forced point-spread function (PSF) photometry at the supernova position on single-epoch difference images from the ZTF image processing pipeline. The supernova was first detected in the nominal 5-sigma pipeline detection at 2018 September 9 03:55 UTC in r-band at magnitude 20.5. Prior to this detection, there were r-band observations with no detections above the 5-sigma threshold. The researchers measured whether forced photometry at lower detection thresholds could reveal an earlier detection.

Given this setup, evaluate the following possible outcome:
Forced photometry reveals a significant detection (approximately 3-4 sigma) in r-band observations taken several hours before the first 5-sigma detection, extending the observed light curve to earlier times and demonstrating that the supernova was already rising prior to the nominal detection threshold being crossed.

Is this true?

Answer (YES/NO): YES